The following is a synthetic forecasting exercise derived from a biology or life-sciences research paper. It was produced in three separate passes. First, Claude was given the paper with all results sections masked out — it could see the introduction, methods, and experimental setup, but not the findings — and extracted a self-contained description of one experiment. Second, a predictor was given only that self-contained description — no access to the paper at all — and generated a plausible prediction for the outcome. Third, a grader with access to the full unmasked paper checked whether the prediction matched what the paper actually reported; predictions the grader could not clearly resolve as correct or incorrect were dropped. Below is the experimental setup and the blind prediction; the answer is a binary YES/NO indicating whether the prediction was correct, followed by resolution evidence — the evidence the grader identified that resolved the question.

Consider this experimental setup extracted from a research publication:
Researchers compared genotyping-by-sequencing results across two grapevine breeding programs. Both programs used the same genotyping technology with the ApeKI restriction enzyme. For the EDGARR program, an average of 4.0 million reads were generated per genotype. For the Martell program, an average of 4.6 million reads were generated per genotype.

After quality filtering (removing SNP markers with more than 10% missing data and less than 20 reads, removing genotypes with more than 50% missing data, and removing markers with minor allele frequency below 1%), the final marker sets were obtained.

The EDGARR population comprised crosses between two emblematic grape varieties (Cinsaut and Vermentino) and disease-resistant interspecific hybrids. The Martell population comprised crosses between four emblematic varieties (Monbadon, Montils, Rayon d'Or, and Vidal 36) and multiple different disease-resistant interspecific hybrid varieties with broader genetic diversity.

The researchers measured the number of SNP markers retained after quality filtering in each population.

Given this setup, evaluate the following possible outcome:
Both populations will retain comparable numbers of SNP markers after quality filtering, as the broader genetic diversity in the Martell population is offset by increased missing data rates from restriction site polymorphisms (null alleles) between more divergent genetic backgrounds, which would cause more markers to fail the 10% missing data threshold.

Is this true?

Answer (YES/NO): NO